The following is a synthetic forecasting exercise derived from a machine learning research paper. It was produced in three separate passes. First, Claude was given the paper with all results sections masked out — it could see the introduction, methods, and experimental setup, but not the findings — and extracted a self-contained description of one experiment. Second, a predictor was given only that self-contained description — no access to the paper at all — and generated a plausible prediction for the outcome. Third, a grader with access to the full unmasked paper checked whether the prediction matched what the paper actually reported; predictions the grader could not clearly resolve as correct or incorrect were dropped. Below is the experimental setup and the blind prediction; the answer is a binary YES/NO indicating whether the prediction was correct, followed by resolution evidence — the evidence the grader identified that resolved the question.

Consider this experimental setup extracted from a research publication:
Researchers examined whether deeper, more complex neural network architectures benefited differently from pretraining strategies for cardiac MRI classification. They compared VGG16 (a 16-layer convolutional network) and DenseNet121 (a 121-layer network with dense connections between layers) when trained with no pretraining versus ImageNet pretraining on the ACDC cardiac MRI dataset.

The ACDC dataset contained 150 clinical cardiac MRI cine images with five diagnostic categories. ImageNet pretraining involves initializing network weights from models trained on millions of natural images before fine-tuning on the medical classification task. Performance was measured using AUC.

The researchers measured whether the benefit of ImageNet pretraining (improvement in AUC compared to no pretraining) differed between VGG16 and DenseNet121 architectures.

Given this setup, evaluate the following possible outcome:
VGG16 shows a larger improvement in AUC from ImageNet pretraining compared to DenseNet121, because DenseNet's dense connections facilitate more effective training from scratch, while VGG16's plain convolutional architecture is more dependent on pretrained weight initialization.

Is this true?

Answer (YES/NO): NO